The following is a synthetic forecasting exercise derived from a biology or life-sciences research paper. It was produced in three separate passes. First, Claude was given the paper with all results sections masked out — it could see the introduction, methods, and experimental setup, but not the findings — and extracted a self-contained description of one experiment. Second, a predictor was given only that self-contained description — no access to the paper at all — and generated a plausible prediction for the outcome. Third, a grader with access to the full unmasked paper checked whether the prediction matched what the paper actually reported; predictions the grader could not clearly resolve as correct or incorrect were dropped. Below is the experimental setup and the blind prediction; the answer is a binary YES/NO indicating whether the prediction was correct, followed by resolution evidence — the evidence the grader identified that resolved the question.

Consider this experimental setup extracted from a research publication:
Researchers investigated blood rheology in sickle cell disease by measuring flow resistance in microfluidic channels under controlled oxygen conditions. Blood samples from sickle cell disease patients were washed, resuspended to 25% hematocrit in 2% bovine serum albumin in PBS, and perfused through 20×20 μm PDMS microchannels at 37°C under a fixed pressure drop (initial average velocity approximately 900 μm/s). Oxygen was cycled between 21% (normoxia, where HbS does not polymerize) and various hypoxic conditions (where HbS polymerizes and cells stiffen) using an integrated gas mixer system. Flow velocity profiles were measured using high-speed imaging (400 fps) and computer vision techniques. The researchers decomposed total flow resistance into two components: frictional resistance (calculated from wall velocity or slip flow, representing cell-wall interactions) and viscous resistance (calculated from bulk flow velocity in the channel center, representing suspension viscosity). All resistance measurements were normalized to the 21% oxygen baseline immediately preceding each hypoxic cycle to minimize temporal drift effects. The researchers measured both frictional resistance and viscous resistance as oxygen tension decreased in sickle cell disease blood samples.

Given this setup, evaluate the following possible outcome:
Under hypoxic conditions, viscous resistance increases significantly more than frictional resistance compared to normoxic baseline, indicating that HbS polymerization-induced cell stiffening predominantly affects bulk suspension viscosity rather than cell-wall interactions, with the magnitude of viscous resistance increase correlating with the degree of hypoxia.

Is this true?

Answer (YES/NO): NO